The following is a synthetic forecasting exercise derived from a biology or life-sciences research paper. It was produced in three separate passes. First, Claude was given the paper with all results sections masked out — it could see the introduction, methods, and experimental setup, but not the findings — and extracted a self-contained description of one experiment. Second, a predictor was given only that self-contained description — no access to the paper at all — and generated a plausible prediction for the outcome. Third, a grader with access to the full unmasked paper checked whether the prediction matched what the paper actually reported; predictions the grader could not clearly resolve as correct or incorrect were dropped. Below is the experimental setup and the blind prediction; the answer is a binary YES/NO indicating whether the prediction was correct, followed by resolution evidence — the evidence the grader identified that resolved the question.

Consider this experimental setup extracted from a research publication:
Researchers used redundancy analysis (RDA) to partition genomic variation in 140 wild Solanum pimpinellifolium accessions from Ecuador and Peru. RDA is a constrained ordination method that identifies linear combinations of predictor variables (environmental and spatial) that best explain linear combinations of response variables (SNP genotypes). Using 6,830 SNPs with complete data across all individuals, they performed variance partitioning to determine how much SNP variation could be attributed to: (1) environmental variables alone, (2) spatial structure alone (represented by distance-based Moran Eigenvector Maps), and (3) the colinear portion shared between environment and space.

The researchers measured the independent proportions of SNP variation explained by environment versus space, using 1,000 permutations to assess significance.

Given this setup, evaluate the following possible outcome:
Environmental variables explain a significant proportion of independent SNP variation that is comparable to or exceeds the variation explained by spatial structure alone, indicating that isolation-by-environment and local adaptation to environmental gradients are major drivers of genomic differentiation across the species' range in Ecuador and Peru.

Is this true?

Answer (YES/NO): YES